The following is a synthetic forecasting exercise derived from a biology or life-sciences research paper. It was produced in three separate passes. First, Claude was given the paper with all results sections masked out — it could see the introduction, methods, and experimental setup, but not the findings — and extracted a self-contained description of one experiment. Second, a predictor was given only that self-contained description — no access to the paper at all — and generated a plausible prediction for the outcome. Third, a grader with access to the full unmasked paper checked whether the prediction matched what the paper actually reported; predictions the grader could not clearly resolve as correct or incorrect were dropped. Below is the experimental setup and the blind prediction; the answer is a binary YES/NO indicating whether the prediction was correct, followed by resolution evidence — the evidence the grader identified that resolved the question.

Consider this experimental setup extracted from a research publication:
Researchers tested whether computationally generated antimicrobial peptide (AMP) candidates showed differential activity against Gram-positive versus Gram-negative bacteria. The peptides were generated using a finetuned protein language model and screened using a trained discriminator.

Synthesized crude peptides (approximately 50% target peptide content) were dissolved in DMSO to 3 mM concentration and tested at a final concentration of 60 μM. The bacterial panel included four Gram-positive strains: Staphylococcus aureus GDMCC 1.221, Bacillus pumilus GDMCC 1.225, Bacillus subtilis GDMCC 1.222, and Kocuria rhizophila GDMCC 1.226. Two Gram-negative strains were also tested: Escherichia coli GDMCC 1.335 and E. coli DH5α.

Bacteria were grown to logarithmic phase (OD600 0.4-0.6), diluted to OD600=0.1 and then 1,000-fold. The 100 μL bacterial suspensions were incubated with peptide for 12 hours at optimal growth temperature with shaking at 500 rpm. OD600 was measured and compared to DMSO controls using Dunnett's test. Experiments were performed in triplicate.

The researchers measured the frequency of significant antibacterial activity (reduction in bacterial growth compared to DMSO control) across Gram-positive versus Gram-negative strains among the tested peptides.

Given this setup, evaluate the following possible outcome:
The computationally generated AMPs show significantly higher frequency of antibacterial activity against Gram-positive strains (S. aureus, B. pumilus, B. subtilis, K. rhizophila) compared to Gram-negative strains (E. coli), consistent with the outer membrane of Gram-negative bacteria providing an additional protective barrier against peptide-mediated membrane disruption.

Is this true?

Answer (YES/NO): NO